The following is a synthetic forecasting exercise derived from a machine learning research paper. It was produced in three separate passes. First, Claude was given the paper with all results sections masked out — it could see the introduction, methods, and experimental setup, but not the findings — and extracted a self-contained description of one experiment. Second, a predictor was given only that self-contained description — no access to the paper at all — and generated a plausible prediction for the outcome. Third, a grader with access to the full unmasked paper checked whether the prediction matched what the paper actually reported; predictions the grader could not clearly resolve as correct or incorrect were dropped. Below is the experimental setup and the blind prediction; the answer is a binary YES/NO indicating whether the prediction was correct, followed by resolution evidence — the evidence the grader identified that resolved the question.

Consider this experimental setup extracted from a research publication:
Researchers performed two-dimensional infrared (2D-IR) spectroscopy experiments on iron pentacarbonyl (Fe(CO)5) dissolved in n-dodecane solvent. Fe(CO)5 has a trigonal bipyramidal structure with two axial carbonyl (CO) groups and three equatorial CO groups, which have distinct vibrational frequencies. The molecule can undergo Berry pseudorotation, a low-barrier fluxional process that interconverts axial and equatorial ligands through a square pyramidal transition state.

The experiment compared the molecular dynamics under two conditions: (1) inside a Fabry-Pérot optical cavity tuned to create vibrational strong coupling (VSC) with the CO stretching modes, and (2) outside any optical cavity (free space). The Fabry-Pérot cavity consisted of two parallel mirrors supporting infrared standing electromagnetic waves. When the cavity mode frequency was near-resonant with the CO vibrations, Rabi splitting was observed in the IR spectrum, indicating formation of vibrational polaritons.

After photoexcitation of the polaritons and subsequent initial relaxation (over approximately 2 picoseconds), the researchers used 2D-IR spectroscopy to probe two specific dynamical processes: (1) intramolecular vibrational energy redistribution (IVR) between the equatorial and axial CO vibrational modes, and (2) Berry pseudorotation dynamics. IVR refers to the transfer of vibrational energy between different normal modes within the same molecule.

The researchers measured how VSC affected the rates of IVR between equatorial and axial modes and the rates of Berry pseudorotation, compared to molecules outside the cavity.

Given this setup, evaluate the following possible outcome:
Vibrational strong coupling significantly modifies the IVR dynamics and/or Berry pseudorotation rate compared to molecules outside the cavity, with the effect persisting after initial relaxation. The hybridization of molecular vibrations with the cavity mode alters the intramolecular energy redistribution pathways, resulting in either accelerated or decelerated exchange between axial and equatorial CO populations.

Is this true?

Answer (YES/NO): YES